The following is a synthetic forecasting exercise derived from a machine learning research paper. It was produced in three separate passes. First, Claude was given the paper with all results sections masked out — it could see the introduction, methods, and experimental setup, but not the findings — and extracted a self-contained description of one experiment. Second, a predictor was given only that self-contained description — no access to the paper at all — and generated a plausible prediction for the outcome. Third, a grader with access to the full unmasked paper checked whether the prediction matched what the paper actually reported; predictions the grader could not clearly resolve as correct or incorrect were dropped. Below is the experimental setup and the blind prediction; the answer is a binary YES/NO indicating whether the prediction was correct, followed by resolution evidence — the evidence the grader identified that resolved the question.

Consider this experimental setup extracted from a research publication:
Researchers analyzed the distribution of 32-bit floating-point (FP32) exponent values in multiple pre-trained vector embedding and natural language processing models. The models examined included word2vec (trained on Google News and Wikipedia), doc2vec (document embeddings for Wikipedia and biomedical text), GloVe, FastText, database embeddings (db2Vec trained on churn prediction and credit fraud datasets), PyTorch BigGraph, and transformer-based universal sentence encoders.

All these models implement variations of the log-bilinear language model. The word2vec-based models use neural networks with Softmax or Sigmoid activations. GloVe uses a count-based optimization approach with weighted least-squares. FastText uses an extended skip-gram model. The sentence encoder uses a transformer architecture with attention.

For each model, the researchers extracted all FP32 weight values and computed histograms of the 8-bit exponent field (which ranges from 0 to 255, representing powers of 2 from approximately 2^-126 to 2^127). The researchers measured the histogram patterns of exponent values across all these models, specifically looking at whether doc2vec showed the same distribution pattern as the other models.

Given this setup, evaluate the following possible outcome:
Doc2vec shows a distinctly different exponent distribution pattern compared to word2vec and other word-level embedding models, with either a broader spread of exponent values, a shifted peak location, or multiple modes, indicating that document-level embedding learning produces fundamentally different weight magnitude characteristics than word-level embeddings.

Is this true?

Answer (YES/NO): YES